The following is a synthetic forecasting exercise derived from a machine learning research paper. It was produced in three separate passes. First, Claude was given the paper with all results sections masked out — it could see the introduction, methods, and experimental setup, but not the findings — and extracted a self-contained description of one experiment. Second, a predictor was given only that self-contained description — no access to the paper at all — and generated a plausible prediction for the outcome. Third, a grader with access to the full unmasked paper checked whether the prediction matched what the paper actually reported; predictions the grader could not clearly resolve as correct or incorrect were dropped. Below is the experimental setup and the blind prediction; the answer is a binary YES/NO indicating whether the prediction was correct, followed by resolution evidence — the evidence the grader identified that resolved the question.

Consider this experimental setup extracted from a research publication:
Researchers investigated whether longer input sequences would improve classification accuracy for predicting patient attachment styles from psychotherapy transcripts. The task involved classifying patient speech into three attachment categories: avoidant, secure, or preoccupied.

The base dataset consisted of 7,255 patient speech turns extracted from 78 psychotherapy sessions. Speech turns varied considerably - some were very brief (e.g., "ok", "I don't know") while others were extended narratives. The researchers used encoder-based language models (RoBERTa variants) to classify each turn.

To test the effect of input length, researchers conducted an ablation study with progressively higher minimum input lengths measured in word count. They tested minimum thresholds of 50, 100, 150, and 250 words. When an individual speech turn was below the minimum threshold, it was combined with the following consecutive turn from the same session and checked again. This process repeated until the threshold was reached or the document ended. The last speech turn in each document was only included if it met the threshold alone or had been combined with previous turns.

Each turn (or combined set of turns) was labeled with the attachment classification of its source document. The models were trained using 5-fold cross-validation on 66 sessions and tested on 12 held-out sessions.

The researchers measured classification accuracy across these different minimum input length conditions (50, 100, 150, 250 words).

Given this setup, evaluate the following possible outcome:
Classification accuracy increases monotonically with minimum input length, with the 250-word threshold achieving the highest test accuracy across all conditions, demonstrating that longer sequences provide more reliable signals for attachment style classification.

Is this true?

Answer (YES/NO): NO